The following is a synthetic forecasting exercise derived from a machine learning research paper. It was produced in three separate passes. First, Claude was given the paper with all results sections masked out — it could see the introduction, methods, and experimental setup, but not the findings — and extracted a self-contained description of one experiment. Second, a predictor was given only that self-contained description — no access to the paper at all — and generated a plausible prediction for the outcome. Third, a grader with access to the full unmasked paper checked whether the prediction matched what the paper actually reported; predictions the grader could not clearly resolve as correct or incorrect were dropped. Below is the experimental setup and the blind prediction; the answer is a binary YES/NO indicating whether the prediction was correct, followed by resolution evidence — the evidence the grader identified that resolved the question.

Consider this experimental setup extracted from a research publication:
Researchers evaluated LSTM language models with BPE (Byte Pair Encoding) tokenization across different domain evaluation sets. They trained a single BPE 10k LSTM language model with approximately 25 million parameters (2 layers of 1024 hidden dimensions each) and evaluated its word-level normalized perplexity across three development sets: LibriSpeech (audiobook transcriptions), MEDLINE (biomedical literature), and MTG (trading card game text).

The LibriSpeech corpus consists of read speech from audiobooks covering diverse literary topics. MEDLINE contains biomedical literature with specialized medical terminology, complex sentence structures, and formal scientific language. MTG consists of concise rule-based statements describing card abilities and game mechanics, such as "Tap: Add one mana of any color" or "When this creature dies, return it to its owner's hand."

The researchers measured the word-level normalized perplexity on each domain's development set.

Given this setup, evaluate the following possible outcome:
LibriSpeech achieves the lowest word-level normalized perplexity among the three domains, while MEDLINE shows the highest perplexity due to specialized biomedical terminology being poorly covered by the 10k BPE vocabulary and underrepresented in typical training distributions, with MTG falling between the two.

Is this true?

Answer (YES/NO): NO